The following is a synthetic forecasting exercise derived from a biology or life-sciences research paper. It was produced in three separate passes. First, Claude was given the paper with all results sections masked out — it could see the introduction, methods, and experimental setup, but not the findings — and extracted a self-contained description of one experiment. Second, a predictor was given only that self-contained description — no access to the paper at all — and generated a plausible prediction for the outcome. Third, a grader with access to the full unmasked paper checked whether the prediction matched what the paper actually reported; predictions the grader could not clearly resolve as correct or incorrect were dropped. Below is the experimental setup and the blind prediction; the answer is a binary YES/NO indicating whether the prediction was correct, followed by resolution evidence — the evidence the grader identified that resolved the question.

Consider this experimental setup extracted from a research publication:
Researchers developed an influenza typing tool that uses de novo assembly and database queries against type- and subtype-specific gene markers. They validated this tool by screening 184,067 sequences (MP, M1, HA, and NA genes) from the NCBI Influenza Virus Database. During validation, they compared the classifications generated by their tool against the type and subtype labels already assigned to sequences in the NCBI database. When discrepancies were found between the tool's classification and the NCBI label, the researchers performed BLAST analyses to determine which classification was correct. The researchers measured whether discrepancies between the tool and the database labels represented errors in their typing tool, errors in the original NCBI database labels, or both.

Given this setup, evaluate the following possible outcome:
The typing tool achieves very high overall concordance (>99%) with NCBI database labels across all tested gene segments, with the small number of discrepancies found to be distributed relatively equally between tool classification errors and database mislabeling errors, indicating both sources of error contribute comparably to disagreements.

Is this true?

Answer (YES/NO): NO